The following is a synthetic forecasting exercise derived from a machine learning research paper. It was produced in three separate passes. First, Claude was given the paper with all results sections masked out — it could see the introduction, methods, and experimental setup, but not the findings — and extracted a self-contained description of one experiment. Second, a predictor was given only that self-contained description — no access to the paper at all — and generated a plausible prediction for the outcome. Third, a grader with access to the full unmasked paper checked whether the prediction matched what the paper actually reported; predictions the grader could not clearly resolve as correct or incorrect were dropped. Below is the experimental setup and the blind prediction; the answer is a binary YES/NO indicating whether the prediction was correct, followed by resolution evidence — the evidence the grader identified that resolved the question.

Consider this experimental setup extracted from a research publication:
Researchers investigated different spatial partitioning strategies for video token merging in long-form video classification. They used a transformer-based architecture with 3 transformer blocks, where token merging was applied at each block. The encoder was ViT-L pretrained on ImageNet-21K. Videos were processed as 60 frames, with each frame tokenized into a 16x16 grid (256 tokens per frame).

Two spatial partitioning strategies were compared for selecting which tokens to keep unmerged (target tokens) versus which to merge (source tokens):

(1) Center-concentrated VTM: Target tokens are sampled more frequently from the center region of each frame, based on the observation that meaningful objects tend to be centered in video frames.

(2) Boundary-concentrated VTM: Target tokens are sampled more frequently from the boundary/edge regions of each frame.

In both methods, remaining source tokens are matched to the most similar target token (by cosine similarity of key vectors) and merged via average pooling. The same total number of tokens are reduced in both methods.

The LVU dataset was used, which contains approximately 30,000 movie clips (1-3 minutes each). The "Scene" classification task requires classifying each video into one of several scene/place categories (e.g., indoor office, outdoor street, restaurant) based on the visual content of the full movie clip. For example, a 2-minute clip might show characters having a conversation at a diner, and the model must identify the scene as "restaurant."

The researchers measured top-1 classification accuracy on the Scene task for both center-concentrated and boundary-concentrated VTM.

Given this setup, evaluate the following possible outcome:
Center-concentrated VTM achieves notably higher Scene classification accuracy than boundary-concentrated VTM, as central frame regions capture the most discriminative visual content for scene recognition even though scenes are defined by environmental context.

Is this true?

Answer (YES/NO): YES